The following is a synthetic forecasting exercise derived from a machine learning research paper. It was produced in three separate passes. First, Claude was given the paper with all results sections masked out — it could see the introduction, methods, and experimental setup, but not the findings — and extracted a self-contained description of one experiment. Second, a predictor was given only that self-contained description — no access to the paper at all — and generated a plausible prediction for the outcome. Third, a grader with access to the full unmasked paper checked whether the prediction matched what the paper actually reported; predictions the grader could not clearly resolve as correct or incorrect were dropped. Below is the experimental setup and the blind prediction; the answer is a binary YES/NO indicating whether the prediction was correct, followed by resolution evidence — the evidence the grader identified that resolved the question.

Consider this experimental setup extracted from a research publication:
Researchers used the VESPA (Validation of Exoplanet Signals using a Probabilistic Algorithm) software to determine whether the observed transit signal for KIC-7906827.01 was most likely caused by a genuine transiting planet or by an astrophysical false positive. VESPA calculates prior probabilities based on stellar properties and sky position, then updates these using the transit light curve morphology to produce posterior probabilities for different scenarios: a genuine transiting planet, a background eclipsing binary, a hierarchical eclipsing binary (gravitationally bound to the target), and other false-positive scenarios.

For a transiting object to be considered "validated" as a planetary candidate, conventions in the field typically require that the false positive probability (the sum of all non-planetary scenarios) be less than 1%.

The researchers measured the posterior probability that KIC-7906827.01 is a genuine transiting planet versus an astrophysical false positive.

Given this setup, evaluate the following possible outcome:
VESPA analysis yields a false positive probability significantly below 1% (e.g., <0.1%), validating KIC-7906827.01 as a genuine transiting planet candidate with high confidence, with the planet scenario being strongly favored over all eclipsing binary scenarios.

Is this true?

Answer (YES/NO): YES